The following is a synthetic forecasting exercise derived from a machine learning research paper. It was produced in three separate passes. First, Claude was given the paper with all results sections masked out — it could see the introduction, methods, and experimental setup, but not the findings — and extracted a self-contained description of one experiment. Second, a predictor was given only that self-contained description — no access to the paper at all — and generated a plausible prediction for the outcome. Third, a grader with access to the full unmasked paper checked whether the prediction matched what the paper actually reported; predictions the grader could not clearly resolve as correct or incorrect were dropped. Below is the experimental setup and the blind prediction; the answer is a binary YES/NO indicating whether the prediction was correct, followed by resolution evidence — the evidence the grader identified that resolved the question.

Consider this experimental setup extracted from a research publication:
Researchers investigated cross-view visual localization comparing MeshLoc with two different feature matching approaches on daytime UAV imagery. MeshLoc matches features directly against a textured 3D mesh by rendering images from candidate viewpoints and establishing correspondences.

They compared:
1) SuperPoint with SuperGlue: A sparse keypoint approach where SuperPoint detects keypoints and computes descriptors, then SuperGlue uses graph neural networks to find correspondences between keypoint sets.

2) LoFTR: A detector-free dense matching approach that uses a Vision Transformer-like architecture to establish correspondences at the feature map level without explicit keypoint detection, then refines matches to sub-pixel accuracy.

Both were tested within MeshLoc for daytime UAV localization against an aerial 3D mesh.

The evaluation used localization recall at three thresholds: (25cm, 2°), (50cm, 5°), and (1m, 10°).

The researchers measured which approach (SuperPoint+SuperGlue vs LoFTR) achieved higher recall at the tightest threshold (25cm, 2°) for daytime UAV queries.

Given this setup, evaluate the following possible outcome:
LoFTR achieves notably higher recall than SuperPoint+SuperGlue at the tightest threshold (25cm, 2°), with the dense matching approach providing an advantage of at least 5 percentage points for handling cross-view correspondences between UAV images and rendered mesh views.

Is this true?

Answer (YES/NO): NO